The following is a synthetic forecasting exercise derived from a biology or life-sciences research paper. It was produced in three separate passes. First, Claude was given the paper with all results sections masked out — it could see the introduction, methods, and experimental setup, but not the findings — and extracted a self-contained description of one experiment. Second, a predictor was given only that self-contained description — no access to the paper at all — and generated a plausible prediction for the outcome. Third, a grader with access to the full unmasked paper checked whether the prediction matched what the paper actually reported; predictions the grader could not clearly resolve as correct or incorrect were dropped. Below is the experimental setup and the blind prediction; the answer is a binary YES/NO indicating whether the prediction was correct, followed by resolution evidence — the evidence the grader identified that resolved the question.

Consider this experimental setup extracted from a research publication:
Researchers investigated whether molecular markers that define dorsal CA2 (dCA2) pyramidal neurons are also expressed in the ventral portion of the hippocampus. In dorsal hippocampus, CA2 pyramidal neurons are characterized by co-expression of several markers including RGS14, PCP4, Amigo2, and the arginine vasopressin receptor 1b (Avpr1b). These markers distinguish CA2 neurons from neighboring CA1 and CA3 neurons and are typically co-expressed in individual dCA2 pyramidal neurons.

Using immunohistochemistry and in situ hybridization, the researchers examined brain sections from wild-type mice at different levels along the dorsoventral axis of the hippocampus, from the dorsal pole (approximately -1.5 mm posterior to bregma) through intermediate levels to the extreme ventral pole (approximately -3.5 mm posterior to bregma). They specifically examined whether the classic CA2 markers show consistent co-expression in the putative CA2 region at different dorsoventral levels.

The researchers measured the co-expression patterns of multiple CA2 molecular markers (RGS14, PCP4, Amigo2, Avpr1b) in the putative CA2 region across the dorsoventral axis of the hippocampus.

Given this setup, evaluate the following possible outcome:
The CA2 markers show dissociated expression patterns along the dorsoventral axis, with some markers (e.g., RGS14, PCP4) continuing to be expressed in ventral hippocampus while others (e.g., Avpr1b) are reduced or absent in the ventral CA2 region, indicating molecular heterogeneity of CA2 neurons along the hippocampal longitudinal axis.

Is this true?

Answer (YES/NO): NO